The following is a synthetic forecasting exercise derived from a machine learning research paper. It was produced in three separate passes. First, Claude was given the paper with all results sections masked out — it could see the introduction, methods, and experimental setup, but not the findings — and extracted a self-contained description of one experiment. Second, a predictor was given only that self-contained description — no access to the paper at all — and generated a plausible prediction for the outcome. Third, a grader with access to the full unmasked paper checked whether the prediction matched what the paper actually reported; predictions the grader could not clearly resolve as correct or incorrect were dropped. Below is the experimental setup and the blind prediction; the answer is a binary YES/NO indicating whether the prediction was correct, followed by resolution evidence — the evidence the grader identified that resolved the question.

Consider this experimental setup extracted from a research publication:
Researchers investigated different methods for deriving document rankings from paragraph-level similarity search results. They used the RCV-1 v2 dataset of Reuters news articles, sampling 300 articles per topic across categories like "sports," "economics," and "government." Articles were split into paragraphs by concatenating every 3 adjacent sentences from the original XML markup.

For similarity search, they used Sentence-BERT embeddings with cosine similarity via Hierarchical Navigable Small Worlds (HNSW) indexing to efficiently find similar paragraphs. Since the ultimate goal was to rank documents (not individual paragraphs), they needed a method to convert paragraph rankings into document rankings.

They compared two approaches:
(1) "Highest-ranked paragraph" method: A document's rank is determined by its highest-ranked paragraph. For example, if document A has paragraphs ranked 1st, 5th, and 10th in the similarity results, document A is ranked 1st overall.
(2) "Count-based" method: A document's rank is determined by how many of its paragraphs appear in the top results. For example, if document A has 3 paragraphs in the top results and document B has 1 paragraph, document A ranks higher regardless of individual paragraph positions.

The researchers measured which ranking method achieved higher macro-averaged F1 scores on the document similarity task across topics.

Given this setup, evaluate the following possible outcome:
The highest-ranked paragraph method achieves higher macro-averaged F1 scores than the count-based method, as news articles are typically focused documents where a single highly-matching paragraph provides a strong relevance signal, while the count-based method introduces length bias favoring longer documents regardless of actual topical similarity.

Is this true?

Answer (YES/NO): YES